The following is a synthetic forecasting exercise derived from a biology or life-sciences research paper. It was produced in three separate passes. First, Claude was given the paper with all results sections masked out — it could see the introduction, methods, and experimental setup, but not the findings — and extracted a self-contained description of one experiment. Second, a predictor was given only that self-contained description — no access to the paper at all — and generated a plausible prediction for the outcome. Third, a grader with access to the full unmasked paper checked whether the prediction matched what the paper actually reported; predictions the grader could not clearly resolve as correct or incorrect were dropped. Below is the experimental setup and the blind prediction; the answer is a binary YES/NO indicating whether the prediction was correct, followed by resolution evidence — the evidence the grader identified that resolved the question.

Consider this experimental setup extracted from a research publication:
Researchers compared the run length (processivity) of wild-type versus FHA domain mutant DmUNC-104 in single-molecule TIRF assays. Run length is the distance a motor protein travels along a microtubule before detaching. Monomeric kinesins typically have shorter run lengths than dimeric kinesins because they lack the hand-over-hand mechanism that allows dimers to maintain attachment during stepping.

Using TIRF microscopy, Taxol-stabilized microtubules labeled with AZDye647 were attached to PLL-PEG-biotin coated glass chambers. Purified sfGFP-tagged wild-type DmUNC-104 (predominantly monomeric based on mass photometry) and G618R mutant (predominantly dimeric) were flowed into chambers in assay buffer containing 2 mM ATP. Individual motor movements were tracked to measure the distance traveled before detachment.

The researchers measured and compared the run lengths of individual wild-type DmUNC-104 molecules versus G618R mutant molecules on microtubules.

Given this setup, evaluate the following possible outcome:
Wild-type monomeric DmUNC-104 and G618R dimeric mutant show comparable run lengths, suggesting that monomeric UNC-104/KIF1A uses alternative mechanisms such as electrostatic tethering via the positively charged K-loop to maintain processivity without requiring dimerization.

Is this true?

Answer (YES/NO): YES